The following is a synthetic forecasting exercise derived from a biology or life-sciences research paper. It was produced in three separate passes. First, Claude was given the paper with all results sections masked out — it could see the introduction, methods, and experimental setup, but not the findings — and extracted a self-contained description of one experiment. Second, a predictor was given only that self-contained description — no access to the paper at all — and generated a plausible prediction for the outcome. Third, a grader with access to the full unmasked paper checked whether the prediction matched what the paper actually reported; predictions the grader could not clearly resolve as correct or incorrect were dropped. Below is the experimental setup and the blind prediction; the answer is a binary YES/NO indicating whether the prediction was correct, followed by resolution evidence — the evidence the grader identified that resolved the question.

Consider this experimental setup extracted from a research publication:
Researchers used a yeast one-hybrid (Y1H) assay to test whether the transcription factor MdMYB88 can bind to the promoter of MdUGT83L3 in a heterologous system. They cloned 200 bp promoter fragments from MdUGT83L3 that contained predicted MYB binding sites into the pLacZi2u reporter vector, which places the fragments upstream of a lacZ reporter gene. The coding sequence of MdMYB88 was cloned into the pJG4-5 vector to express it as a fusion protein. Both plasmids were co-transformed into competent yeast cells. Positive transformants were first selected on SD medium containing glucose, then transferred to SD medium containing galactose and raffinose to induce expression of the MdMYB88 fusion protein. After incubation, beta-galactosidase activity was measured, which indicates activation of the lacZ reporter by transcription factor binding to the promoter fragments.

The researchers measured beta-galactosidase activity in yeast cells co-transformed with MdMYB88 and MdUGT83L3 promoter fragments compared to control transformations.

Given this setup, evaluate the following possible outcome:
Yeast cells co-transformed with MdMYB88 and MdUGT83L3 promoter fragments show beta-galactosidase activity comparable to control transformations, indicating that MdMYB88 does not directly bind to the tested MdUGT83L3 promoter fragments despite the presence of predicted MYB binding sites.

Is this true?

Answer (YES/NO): NO